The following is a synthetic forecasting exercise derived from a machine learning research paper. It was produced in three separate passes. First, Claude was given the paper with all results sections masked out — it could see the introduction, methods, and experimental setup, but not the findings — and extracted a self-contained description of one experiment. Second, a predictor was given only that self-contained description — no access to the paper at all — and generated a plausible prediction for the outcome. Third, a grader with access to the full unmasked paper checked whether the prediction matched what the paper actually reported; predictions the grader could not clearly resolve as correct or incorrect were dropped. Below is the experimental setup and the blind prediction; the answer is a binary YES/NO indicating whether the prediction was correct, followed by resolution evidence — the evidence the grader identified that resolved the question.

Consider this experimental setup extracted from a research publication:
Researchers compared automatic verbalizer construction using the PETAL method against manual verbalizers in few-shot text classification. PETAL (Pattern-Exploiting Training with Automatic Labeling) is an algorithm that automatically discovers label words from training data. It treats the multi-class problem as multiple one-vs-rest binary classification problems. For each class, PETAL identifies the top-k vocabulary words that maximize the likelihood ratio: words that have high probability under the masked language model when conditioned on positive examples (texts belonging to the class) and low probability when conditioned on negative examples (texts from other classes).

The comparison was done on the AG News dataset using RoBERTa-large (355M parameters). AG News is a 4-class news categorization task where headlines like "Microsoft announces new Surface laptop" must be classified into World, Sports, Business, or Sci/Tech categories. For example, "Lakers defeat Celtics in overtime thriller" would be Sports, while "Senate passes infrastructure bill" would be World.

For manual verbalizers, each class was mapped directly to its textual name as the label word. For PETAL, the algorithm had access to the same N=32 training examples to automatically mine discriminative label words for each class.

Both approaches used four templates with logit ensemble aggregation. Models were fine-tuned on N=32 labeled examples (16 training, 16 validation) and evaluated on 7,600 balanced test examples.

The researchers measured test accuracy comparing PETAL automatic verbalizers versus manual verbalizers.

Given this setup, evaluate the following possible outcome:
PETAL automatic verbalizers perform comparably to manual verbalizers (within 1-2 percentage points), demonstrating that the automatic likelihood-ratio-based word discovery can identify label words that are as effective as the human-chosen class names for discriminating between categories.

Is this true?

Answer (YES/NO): NO